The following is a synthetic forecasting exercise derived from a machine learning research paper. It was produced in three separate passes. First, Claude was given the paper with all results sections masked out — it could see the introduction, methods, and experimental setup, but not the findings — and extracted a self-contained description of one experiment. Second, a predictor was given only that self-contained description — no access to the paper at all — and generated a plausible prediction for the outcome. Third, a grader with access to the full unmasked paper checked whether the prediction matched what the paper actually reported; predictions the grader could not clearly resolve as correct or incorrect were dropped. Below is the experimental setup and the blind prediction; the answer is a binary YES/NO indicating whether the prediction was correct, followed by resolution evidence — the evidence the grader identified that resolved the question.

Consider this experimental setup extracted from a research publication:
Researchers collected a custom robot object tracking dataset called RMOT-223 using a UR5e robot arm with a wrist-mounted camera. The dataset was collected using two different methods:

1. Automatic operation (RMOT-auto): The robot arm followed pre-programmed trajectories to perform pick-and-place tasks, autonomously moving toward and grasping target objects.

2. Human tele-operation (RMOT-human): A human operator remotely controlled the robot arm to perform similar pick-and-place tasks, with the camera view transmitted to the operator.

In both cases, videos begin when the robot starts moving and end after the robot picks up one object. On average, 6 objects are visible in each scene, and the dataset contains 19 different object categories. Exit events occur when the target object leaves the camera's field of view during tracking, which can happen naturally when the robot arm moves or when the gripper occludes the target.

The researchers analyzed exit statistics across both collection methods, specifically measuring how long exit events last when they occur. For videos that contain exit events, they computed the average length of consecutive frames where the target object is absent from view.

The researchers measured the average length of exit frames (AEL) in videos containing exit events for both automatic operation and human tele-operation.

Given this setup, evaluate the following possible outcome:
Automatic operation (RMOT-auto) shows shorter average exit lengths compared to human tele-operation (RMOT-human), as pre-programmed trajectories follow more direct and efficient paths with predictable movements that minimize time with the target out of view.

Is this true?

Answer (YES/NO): YES